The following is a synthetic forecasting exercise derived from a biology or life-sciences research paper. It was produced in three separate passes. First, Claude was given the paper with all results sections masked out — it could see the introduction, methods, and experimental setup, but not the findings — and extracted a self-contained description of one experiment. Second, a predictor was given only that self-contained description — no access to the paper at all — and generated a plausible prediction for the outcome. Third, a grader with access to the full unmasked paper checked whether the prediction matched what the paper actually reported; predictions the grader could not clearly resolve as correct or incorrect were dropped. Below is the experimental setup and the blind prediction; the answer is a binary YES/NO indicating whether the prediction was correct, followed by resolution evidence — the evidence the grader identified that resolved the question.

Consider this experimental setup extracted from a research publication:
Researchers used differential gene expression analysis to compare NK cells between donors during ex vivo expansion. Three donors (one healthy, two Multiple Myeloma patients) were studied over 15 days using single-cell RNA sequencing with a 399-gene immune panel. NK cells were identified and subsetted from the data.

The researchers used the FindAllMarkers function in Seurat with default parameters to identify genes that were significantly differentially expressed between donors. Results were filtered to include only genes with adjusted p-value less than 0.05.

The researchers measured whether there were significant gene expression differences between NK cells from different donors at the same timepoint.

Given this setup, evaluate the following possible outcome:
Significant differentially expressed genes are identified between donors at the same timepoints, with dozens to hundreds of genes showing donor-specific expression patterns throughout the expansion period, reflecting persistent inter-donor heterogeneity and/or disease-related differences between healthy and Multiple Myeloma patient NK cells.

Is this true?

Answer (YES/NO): NO